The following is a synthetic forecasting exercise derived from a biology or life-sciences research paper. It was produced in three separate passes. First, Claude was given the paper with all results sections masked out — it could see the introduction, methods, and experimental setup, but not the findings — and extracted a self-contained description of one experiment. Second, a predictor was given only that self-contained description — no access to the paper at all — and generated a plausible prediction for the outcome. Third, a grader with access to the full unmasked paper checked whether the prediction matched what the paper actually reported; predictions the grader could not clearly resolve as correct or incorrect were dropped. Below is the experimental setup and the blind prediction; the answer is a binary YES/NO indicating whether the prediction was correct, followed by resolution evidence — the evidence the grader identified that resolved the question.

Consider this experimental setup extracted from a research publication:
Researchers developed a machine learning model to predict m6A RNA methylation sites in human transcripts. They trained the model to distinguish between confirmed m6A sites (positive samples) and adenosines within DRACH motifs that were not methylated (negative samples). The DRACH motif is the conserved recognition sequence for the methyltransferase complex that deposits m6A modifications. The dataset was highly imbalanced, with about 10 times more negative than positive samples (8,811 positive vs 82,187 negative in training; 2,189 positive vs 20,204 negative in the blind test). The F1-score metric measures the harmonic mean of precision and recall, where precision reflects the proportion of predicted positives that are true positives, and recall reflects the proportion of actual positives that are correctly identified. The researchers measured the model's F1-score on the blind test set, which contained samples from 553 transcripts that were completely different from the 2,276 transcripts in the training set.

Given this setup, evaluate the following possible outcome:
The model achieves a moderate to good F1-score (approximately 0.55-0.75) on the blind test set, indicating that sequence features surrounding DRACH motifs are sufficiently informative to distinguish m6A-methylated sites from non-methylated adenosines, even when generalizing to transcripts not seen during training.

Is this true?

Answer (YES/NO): NO